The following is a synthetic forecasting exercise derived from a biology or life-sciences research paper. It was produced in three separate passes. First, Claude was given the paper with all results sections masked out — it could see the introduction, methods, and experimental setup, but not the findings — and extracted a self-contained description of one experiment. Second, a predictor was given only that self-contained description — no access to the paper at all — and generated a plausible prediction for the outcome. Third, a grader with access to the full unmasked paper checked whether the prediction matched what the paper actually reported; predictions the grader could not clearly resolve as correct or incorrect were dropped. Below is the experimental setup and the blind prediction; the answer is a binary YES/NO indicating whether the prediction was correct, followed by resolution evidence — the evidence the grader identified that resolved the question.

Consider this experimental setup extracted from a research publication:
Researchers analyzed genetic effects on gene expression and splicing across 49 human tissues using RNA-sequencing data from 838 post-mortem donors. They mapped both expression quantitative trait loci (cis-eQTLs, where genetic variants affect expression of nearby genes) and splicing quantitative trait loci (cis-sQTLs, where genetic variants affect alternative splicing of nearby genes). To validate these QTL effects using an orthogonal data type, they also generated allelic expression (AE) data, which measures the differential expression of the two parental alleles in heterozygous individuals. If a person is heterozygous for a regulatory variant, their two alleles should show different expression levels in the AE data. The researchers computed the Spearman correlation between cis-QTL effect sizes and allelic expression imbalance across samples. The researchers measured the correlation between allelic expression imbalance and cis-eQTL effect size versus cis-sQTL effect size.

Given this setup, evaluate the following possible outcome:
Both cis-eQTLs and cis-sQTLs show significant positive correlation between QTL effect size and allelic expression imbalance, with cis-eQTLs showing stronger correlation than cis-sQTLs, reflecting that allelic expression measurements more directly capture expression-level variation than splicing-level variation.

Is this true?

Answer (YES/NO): NO